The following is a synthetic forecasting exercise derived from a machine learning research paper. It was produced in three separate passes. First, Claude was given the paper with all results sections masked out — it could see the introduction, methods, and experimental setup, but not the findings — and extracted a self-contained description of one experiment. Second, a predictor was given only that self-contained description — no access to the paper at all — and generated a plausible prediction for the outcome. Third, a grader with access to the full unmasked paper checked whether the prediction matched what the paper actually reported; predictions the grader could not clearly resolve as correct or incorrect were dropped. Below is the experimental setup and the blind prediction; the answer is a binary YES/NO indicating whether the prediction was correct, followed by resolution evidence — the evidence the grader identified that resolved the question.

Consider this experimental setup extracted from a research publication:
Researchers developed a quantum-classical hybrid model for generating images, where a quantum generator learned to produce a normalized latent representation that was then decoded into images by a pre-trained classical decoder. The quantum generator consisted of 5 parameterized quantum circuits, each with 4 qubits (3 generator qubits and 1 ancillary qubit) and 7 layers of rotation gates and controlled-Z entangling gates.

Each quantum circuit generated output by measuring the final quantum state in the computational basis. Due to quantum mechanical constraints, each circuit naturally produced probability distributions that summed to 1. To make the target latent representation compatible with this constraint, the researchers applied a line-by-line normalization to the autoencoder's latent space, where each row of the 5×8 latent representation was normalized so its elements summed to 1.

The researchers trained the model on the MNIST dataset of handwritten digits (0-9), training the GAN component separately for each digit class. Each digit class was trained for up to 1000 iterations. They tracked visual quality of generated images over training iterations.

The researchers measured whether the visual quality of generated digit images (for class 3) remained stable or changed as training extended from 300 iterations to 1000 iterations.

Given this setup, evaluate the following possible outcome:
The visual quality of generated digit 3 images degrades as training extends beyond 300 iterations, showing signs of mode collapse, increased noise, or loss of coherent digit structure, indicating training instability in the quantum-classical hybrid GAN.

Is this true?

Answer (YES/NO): NO